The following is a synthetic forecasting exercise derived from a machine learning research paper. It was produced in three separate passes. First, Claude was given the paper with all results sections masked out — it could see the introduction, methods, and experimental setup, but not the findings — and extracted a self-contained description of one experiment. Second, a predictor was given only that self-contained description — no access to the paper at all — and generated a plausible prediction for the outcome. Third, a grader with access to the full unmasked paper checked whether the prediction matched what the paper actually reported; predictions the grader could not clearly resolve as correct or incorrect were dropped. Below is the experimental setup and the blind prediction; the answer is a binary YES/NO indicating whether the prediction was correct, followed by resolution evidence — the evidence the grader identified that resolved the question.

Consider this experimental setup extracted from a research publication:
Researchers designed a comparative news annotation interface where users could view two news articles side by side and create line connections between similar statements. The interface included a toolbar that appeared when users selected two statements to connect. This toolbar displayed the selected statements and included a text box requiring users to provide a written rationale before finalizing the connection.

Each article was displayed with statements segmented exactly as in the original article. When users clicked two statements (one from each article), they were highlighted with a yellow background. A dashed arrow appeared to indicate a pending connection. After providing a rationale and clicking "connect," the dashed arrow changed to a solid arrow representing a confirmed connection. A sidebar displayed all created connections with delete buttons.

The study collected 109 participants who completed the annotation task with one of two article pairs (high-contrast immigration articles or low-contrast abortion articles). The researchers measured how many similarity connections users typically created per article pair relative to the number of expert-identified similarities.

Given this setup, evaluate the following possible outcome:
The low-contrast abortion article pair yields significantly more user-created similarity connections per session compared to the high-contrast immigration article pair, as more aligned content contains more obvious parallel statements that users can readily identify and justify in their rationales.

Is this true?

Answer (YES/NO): YES